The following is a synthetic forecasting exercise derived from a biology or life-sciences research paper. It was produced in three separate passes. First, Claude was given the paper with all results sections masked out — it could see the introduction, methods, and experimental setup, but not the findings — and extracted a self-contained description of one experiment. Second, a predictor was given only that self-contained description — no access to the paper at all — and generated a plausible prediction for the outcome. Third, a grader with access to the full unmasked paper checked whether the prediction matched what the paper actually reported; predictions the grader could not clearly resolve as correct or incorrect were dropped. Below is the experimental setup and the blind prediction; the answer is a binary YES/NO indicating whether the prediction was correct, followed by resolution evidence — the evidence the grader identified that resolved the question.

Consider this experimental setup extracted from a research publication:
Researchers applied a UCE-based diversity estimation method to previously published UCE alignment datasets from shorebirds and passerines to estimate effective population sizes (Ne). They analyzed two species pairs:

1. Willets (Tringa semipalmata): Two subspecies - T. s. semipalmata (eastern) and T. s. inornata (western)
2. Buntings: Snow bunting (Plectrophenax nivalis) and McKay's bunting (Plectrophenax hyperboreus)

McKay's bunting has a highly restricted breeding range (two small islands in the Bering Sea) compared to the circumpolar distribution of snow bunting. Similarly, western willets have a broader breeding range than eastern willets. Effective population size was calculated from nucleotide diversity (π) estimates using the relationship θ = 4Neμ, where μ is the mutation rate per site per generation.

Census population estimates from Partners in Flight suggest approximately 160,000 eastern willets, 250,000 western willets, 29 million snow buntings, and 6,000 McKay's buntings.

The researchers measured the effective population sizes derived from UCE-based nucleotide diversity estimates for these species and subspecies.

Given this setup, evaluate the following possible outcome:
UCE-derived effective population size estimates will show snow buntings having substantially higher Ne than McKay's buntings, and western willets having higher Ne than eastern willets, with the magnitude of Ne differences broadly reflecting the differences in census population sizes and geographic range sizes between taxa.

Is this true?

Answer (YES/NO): NO